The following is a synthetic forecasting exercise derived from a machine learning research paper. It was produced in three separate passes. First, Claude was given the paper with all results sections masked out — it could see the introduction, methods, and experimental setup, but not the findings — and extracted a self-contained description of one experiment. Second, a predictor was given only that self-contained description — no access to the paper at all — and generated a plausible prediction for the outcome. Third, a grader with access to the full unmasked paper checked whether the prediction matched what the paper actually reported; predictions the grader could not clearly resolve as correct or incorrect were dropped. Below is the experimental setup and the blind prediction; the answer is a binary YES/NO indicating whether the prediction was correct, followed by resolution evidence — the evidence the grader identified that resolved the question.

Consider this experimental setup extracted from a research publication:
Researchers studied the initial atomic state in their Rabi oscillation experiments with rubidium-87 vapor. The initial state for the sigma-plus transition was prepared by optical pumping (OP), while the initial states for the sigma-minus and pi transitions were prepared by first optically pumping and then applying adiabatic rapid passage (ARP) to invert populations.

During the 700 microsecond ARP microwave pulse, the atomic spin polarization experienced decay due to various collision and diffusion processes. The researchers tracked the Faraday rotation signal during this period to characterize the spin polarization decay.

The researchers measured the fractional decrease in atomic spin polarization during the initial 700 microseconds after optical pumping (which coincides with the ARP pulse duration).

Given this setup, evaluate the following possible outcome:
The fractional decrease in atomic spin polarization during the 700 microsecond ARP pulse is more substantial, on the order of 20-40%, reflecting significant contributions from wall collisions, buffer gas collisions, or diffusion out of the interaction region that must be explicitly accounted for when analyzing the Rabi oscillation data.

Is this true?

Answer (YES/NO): YES